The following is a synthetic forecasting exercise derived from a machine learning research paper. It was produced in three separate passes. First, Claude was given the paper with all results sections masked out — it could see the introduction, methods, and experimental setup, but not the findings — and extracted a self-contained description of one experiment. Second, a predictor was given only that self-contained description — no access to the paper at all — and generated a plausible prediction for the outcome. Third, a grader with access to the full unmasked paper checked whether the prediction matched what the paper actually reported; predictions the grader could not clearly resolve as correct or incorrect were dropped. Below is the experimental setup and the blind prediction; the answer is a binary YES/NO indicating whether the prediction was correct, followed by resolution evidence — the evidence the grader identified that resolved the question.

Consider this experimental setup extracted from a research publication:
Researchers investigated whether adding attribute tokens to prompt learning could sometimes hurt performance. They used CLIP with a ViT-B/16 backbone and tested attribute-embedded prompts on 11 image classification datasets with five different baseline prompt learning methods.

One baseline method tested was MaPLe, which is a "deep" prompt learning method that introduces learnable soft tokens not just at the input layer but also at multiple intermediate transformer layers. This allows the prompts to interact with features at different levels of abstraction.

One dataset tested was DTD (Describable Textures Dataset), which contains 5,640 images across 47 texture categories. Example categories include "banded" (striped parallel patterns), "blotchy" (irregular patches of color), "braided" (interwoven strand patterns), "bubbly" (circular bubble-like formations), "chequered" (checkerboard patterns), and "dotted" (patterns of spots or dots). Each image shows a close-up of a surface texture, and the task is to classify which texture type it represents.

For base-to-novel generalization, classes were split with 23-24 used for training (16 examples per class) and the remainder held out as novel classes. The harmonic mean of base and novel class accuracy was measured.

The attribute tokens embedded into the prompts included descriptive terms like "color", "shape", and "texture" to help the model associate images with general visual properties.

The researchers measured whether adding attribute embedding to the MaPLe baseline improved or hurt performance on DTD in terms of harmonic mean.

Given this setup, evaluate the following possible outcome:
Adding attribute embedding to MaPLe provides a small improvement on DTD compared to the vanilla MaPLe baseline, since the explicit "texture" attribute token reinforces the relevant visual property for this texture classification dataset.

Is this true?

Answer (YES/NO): NO